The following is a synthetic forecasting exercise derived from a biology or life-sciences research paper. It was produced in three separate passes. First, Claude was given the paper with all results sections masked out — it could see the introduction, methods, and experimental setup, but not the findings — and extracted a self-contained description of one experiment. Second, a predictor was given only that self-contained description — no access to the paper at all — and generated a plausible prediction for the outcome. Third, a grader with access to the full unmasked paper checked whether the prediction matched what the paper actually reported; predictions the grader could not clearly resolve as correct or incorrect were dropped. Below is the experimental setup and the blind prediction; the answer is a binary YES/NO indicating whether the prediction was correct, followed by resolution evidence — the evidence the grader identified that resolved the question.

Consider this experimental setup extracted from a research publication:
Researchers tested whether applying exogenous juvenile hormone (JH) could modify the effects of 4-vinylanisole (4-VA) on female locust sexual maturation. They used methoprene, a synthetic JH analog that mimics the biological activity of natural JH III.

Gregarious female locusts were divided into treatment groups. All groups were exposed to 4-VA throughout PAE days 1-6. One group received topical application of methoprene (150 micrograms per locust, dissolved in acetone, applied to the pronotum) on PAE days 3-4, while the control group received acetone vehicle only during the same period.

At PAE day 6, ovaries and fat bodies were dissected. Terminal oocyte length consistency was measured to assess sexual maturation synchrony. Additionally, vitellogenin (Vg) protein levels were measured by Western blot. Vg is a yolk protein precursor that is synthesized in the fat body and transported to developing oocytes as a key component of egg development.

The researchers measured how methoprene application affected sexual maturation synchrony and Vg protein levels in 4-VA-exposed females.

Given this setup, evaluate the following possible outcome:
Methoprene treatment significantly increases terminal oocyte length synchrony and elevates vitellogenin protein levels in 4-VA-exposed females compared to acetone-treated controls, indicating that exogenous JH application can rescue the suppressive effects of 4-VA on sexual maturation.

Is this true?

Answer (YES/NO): NO